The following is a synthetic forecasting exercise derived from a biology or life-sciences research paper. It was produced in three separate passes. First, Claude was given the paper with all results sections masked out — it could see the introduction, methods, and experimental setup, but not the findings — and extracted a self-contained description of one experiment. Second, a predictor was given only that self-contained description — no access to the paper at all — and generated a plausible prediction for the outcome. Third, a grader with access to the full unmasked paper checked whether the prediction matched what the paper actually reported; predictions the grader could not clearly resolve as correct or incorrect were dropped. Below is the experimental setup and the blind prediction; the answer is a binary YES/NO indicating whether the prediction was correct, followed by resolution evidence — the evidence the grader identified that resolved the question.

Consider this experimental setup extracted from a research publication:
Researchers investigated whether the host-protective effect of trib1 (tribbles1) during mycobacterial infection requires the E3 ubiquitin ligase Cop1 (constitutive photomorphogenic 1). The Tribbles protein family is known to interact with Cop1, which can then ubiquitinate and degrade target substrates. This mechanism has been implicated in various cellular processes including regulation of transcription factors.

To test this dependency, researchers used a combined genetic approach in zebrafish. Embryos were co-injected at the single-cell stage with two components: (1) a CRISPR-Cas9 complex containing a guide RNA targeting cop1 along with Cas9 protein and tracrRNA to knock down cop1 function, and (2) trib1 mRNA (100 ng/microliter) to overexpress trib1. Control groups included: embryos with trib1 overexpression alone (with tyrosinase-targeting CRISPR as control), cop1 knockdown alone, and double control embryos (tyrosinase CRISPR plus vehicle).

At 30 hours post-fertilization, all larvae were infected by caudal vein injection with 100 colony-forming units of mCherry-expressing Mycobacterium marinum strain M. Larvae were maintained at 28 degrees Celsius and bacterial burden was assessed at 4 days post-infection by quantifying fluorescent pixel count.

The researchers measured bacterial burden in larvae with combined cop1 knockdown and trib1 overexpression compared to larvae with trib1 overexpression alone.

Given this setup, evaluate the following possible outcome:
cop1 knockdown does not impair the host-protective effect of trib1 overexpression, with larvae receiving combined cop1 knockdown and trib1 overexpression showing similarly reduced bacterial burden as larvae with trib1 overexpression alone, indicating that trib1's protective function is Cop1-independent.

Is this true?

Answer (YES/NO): NO